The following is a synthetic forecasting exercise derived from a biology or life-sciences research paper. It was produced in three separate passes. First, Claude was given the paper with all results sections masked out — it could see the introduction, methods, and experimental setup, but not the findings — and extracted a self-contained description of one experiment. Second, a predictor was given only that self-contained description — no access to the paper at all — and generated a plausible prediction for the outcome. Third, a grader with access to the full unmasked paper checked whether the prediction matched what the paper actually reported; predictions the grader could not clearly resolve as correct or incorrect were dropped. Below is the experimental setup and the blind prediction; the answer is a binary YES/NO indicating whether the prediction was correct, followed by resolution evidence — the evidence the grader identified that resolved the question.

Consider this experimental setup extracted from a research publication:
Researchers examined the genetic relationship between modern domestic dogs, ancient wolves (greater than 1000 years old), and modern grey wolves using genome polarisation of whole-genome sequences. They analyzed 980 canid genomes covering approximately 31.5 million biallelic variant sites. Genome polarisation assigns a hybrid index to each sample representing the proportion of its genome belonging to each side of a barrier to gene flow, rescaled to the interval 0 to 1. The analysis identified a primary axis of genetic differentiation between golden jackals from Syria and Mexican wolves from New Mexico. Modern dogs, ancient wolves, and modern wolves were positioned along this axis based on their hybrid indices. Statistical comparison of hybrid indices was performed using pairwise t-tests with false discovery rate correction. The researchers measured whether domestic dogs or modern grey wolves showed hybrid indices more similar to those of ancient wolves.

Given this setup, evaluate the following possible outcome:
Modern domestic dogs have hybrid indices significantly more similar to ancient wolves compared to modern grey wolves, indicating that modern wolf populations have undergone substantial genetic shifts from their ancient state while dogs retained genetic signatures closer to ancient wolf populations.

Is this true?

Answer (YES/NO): YES